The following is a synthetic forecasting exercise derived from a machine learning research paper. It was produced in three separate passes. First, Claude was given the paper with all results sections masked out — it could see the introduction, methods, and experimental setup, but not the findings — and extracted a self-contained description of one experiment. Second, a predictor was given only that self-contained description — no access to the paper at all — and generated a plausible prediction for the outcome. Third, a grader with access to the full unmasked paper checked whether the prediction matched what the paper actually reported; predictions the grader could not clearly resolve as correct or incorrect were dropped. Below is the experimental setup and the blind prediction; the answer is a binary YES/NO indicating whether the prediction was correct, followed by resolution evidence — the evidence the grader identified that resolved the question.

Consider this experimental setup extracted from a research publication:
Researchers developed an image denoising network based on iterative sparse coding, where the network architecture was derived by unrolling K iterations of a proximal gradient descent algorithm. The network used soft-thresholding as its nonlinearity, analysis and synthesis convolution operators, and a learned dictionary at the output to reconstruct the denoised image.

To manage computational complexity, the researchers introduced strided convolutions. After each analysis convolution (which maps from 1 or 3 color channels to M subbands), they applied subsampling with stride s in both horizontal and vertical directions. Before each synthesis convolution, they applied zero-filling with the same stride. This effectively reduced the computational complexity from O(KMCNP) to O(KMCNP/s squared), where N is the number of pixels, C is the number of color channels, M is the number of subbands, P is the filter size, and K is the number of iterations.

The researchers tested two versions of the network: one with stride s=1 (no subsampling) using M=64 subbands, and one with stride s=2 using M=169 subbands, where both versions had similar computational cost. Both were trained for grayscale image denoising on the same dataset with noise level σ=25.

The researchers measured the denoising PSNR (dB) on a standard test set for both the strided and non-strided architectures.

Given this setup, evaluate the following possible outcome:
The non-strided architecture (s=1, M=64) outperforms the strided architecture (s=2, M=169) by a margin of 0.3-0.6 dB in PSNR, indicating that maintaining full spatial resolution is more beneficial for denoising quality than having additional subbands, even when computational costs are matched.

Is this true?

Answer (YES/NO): NO